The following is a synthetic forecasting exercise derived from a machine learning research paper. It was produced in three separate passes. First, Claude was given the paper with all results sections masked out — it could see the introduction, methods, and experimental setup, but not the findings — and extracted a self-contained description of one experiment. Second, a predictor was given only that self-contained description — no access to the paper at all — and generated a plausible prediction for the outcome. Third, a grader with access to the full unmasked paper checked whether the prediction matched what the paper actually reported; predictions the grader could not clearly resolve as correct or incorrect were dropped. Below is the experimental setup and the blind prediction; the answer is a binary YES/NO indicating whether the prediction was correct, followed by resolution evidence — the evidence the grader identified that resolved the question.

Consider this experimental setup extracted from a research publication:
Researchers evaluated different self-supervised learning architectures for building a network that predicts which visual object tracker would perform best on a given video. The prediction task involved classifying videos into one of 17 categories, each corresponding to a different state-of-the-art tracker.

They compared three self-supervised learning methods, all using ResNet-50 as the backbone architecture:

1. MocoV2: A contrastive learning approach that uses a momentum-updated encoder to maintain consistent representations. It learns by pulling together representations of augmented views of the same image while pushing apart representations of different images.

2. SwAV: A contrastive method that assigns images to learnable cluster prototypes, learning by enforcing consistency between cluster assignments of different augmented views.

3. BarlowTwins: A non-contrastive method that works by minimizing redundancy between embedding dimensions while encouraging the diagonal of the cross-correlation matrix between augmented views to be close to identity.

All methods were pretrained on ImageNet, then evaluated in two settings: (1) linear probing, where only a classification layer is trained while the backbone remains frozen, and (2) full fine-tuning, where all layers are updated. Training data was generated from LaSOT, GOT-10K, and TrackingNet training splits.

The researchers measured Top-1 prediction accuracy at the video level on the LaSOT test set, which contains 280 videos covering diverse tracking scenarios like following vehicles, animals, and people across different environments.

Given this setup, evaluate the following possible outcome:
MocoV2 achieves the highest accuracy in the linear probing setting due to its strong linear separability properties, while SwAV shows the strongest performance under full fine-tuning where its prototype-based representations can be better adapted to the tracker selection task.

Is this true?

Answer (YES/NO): NO